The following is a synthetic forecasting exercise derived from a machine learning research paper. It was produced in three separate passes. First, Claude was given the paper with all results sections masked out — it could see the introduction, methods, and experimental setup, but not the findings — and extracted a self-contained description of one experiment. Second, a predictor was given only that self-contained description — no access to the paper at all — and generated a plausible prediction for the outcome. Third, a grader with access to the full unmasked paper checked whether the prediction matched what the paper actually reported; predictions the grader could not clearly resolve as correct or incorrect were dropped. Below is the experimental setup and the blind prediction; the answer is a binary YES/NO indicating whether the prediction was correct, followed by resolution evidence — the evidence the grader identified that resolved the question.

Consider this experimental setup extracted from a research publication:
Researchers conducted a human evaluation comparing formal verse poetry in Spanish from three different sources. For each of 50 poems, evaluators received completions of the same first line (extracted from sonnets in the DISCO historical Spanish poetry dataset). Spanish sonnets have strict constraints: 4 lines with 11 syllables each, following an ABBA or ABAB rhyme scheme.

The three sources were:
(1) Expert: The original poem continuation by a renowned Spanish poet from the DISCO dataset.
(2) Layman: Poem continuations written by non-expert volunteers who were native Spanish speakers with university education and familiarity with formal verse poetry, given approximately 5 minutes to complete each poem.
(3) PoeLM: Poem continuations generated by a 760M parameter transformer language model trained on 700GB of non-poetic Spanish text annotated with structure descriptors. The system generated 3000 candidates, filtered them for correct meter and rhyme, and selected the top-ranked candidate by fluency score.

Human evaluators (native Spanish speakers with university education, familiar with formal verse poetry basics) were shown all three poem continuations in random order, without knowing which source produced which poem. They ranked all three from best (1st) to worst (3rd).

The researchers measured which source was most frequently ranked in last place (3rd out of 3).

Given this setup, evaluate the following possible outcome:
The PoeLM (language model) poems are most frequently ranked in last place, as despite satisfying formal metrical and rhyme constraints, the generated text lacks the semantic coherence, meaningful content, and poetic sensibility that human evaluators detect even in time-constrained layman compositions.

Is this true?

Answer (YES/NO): YES